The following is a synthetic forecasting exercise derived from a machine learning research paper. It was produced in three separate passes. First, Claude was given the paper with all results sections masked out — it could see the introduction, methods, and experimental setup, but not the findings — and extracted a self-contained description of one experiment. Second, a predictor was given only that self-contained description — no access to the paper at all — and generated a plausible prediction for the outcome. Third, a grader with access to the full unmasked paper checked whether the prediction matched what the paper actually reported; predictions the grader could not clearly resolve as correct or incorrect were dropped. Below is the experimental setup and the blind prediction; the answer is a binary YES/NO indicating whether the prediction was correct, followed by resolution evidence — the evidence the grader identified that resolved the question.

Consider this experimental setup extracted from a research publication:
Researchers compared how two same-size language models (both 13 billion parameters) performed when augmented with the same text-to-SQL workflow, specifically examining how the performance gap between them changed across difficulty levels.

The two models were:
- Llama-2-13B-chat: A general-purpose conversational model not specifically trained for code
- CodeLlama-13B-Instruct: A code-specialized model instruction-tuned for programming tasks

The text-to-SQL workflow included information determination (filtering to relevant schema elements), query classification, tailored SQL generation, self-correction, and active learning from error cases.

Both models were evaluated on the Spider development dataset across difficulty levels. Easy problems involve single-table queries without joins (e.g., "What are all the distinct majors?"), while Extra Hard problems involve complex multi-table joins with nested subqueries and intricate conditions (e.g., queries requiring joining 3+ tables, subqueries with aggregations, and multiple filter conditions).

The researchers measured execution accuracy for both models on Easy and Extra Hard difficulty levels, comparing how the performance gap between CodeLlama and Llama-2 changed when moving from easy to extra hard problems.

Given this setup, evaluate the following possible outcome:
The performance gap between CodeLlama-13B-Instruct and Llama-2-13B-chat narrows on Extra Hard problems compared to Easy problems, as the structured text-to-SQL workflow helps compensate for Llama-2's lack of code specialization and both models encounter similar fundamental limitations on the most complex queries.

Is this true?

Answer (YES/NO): NO